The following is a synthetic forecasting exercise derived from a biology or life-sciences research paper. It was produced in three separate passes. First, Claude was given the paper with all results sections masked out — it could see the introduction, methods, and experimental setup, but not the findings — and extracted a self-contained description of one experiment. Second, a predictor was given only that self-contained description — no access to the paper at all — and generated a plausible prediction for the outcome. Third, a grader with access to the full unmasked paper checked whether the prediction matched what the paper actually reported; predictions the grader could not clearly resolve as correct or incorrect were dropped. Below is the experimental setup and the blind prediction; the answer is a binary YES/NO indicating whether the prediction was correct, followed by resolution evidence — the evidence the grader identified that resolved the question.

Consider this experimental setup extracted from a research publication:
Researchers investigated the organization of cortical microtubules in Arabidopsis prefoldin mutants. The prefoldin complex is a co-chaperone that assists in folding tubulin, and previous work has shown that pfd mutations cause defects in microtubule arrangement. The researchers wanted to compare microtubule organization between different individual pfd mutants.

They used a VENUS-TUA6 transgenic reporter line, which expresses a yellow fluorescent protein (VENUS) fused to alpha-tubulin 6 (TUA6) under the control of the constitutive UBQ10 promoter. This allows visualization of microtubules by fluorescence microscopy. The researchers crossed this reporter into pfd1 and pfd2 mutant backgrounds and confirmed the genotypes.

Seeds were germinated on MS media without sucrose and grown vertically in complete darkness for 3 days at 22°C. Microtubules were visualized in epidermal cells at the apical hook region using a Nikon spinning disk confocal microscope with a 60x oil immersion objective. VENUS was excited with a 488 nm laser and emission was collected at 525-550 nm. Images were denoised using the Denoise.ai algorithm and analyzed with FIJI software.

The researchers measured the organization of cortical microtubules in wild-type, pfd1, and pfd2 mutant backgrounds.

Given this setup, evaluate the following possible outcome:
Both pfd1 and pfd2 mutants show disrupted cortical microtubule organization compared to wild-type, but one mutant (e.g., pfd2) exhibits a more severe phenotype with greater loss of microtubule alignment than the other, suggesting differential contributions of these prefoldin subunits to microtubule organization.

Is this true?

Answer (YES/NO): NO